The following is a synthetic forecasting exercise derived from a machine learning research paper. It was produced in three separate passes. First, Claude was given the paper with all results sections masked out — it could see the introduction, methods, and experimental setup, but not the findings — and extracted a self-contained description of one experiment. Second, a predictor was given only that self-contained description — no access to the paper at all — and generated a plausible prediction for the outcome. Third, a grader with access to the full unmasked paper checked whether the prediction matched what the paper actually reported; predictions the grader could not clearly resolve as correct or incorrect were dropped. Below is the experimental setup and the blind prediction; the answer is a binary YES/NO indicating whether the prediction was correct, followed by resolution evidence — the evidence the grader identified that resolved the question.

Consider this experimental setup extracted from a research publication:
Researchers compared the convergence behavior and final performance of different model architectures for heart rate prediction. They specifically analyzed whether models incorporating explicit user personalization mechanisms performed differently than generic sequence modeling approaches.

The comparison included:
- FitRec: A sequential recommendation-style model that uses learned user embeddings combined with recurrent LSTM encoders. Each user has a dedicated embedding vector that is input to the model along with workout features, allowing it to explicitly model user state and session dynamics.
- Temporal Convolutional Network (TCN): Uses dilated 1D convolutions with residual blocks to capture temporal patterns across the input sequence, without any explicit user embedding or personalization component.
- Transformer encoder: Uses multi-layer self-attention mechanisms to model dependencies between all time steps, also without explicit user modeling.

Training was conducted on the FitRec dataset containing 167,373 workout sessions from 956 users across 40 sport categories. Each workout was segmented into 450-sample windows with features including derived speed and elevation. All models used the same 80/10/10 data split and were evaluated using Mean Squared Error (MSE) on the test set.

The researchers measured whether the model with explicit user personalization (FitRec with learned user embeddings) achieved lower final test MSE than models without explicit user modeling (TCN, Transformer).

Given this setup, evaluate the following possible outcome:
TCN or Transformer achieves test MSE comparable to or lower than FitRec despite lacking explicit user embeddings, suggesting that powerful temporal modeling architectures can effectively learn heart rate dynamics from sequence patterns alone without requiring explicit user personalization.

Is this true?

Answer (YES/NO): NO